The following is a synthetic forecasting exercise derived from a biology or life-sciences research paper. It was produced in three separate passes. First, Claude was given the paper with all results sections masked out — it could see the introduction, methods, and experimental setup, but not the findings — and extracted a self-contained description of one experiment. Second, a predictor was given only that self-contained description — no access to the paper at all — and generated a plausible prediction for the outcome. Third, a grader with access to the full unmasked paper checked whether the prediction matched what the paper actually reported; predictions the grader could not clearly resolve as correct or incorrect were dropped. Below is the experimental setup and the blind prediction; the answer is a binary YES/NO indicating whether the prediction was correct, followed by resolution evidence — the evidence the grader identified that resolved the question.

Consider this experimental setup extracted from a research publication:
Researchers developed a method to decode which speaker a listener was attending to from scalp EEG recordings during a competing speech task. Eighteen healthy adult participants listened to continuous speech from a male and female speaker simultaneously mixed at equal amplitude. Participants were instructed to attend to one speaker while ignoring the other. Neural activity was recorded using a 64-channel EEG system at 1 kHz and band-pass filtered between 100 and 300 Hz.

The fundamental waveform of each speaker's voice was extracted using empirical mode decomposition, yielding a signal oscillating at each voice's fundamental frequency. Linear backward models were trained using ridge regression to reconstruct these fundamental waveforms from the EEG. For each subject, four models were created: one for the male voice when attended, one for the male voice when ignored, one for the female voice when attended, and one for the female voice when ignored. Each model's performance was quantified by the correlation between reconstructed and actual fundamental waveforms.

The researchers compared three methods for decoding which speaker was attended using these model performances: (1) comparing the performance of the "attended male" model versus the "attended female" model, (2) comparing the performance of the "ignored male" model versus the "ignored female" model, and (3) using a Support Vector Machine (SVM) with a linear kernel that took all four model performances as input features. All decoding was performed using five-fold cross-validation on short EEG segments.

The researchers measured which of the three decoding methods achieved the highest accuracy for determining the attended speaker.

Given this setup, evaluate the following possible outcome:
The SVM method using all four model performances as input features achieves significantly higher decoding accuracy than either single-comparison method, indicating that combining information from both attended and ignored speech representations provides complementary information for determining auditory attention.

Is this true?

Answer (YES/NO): NO